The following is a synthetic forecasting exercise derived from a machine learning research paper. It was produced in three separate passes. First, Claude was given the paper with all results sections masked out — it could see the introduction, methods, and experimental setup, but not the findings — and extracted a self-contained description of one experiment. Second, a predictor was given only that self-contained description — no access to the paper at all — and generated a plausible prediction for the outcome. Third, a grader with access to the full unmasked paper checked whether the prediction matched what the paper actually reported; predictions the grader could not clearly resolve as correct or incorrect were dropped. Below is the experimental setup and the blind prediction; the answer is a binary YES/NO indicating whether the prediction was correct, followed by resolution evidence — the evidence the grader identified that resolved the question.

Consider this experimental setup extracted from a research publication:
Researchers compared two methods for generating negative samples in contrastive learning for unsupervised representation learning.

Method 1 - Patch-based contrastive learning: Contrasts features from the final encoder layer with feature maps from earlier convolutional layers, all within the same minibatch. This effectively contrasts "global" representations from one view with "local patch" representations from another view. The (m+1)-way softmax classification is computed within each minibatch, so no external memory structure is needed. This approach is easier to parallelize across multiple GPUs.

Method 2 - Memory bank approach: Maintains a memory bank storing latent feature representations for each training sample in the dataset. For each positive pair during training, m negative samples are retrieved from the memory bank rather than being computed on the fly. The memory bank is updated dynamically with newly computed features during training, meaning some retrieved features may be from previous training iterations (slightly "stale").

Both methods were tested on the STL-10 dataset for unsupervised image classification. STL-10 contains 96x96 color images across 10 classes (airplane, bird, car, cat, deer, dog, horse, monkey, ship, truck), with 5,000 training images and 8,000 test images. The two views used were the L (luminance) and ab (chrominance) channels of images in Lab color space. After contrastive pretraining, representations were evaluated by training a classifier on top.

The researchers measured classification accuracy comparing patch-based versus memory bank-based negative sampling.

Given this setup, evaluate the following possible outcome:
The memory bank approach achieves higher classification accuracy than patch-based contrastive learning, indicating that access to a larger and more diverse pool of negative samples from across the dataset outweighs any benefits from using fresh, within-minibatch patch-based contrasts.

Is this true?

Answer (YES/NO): YES